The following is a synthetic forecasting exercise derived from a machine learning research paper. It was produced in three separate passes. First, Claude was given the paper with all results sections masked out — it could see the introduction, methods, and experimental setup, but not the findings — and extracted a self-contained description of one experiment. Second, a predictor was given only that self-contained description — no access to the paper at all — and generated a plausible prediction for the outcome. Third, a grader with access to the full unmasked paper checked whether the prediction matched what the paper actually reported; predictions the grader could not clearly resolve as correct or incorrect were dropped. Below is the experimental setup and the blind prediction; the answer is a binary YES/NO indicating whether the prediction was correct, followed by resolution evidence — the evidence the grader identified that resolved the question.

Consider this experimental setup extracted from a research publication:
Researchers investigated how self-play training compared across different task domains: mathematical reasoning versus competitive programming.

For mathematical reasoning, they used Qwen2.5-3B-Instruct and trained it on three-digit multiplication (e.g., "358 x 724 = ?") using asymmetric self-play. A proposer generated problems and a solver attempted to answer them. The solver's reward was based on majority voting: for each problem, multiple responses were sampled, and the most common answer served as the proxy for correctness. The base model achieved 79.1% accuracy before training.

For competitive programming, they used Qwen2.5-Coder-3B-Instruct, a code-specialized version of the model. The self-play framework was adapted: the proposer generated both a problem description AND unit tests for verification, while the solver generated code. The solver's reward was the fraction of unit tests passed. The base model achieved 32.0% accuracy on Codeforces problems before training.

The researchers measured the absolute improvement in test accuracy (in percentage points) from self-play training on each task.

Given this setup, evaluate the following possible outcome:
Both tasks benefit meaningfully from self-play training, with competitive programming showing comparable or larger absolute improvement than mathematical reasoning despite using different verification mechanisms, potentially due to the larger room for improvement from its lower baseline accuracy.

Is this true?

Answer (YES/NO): NO